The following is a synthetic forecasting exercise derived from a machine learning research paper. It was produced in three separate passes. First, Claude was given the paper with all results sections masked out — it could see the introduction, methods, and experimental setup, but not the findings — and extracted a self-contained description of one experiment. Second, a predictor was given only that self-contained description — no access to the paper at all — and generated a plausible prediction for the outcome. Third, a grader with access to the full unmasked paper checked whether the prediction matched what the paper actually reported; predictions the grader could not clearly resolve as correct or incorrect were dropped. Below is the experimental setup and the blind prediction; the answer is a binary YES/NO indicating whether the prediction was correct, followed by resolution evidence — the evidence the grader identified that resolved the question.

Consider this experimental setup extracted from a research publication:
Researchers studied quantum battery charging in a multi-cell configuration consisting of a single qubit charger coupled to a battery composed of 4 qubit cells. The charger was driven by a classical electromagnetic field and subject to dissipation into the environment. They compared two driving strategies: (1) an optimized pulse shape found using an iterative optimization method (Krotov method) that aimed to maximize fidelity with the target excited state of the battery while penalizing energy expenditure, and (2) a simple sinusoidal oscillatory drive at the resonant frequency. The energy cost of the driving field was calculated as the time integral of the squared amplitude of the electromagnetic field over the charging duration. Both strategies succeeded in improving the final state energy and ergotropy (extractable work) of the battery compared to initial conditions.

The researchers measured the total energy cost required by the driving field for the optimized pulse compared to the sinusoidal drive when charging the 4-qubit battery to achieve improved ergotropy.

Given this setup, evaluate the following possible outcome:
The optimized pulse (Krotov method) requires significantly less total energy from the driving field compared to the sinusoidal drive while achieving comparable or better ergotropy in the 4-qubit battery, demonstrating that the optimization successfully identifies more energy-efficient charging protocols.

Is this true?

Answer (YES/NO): NO